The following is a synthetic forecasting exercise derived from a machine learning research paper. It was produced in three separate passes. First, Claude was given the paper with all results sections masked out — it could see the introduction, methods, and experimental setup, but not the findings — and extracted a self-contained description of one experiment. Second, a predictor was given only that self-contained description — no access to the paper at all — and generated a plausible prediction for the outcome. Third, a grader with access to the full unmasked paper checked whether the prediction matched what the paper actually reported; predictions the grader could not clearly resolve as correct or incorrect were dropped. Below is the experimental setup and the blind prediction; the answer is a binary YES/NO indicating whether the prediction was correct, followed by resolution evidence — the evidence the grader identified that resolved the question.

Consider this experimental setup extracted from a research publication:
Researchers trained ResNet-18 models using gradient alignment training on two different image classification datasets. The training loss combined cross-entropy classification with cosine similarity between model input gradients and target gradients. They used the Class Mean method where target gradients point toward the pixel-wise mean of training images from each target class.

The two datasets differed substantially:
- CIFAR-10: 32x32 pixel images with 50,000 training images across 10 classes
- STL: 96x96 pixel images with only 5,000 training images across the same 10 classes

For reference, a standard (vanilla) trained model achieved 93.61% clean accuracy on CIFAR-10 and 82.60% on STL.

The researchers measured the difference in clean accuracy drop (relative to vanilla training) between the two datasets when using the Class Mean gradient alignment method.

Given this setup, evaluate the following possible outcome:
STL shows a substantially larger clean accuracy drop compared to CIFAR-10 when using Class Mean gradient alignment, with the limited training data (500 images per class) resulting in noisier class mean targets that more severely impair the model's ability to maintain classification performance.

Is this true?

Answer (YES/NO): NO